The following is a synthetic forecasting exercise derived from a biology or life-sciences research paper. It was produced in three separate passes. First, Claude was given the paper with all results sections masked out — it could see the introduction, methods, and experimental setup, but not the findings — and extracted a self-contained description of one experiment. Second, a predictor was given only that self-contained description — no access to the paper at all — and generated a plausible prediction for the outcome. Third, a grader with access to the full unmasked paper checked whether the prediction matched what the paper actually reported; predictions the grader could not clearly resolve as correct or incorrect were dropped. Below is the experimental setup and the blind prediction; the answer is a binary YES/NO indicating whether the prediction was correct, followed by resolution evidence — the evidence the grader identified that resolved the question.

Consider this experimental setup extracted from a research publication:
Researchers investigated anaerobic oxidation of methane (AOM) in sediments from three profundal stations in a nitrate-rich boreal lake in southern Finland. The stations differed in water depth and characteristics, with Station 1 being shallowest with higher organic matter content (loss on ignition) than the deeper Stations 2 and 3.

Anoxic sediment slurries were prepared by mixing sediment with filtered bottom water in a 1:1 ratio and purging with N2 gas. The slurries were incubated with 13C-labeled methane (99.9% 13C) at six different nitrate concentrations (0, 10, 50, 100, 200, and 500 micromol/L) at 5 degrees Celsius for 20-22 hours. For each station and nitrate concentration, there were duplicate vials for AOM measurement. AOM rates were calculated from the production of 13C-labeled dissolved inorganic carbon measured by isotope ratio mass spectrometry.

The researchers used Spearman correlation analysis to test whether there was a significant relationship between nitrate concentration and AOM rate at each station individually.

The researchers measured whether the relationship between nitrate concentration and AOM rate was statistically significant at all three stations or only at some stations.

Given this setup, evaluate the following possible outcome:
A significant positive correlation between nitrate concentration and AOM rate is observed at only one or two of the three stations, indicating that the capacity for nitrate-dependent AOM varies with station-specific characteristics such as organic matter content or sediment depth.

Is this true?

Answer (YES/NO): YES